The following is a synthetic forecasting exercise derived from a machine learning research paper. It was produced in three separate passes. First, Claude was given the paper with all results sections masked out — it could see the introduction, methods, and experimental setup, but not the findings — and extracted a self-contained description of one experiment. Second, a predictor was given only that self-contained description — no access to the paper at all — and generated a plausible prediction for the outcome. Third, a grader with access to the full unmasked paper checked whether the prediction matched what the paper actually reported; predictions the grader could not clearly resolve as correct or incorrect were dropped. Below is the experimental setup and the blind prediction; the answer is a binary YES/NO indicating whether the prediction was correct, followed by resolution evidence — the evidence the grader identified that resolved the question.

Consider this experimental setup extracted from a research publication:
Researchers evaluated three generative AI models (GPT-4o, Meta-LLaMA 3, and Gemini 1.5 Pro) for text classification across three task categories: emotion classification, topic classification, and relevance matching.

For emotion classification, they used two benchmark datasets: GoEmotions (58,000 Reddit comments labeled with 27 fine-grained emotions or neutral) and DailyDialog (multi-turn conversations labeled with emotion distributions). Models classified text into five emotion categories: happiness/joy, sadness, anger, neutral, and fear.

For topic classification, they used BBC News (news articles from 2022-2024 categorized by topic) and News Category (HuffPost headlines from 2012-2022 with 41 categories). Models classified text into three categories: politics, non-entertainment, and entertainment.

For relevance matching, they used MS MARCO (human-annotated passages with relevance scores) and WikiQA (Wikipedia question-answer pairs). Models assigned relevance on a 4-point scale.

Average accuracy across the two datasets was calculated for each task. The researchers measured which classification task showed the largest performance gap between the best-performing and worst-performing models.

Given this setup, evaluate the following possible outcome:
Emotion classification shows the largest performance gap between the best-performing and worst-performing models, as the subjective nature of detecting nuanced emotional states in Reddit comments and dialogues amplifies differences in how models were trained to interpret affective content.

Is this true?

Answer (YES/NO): NO